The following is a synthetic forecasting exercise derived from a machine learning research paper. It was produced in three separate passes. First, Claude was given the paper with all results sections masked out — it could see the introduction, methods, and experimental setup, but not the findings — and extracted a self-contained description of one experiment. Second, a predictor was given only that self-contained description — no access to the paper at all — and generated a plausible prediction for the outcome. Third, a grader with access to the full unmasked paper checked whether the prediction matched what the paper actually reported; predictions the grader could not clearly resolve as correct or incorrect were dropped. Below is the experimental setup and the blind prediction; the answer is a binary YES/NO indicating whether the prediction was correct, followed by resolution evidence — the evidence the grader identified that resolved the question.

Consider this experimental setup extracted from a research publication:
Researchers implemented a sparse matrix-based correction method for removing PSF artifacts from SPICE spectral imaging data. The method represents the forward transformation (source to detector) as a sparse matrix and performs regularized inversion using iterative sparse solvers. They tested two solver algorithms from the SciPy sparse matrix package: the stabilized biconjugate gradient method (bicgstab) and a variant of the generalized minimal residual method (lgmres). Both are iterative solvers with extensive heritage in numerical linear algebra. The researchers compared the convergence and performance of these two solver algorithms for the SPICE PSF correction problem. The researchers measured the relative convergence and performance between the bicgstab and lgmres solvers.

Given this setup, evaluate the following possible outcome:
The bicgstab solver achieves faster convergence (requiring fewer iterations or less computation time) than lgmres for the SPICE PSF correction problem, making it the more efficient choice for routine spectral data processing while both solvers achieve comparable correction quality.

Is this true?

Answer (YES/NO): NO